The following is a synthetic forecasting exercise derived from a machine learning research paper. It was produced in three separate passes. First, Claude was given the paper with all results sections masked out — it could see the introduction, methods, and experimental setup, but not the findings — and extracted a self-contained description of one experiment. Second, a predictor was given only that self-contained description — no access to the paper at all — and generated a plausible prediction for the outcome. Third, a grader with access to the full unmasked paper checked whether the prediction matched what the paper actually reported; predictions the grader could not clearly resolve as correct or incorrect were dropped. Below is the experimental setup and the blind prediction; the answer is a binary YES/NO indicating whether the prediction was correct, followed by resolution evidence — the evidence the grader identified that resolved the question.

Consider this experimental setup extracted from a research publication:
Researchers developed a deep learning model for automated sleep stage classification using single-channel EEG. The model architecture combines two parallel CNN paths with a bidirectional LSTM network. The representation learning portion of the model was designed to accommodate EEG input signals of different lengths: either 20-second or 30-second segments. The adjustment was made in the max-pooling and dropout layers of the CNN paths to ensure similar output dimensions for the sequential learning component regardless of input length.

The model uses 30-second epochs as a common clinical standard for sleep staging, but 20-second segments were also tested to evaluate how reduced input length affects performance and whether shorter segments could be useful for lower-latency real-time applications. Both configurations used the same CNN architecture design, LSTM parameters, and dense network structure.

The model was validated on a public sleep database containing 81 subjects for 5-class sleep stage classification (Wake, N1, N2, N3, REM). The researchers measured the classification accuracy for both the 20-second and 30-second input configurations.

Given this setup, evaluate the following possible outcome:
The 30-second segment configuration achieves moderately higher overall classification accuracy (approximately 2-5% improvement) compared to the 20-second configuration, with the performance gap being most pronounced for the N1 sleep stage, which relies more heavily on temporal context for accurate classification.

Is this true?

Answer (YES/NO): NO